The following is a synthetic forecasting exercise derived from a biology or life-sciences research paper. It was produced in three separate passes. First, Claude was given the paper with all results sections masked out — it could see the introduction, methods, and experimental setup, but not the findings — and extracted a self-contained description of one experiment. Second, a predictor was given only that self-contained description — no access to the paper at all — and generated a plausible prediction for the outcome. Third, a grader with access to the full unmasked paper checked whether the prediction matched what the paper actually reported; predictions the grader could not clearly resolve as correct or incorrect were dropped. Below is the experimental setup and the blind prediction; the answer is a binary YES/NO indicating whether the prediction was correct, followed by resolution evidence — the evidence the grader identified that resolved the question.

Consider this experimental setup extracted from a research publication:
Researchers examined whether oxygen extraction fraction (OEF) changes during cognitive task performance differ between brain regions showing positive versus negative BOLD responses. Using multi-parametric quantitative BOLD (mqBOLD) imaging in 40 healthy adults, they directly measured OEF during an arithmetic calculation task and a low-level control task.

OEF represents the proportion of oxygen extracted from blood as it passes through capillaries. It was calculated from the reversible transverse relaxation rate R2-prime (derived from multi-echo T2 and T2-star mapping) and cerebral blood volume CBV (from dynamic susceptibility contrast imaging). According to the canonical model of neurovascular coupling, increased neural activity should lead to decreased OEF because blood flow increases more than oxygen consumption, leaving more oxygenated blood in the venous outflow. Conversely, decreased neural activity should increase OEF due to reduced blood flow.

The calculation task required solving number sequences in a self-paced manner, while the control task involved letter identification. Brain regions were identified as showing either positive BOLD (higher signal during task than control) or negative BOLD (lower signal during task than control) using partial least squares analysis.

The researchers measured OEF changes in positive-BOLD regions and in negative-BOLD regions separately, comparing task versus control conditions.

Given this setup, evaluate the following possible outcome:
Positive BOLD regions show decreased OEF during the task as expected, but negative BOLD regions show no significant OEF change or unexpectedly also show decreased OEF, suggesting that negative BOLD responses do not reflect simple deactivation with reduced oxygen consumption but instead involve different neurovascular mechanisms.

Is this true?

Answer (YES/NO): NO